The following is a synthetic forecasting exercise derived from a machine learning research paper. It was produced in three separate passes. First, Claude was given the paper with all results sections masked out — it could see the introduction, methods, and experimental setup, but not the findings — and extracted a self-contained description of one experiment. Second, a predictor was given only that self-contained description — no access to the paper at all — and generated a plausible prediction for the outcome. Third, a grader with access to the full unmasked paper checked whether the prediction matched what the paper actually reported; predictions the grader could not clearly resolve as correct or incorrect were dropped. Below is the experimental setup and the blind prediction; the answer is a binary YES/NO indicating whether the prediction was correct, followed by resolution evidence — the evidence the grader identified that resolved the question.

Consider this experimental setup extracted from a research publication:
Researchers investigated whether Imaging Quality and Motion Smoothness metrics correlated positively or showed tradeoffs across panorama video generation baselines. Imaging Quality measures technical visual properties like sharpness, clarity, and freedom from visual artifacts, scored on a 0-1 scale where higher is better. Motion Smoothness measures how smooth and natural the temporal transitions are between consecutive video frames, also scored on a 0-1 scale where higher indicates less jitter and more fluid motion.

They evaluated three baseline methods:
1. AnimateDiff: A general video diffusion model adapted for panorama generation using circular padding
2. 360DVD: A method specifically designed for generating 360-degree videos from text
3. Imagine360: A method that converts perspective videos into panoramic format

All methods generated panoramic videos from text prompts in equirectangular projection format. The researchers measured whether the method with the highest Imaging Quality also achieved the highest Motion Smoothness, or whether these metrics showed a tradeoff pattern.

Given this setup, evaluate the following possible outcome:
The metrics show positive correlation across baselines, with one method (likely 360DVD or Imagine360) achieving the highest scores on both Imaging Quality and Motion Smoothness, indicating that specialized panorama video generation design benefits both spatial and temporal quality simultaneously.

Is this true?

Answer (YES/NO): YES